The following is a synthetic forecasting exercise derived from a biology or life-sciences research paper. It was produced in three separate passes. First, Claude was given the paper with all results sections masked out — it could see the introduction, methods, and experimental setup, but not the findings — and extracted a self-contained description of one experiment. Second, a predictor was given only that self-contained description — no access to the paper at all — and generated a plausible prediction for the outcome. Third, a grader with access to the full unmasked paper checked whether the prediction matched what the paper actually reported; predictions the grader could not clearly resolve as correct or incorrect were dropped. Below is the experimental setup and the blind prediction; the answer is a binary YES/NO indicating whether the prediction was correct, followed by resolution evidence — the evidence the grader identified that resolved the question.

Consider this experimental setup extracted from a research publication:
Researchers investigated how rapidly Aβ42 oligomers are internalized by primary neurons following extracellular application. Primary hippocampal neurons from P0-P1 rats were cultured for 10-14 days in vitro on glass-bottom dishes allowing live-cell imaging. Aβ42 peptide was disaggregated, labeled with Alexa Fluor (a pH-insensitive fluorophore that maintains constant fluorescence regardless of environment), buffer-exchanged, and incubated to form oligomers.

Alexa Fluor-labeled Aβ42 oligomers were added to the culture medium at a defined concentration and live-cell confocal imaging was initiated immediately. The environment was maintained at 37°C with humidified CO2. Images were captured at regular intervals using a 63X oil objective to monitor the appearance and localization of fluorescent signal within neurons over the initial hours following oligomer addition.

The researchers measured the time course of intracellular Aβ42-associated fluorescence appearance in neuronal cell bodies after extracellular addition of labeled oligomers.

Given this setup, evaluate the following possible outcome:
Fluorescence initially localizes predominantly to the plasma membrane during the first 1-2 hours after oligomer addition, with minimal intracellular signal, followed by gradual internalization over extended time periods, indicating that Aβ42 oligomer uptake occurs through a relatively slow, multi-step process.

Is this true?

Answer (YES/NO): NO